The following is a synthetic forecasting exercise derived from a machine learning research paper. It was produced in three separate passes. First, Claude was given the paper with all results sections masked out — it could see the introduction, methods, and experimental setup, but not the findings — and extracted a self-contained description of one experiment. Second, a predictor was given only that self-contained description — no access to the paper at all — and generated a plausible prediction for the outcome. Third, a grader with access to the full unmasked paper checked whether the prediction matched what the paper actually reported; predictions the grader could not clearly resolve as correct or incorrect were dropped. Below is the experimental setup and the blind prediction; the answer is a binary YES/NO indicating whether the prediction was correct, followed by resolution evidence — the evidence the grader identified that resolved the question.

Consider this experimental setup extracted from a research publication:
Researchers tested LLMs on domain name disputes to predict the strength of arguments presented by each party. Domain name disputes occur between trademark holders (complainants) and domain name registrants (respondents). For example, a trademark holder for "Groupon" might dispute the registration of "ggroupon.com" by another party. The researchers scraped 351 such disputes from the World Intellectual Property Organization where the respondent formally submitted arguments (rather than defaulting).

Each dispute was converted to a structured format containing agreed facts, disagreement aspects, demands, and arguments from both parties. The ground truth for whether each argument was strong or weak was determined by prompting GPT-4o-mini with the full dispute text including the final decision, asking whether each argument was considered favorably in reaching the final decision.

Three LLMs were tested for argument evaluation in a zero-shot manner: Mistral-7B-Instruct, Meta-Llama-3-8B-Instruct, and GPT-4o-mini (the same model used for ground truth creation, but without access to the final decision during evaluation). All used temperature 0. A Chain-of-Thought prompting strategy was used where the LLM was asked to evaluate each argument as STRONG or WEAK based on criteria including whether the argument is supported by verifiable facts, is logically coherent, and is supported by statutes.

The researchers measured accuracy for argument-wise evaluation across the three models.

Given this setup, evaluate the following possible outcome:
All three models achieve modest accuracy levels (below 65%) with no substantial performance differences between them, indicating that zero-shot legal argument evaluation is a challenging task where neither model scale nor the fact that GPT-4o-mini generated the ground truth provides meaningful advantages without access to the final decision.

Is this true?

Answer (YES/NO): NO